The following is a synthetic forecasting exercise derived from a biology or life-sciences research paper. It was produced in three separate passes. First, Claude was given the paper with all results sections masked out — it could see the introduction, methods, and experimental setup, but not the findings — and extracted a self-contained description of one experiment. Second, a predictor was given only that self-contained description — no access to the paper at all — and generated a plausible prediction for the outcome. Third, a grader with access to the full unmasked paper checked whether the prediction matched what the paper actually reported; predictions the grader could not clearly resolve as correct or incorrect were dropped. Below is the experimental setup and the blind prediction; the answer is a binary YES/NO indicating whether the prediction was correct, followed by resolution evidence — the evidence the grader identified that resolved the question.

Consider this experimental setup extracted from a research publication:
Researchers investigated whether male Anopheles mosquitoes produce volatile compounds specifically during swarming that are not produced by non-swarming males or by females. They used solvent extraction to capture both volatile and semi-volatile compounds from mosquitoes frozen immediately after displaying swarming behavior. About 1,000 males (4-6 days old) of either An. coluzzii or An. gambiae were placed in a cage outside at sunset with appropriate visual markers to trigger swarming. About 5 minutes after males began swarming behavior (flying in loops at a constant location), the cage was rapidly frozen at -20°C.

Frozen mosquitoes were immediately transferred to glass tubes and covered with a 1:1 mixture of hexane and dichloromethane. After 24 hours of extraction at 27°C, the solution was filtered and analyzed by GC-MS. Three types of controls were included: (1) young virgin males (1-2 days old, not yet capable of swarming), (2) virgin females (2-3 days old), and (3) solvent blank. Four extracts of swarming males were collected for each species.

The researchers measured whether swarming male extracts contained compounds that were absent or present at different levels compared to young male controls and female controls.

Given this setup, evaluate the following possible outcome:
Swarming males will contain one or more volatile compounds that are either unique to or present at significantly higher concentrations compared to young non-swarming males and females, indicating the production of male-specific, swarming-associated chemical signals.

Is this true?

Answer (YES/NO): NO